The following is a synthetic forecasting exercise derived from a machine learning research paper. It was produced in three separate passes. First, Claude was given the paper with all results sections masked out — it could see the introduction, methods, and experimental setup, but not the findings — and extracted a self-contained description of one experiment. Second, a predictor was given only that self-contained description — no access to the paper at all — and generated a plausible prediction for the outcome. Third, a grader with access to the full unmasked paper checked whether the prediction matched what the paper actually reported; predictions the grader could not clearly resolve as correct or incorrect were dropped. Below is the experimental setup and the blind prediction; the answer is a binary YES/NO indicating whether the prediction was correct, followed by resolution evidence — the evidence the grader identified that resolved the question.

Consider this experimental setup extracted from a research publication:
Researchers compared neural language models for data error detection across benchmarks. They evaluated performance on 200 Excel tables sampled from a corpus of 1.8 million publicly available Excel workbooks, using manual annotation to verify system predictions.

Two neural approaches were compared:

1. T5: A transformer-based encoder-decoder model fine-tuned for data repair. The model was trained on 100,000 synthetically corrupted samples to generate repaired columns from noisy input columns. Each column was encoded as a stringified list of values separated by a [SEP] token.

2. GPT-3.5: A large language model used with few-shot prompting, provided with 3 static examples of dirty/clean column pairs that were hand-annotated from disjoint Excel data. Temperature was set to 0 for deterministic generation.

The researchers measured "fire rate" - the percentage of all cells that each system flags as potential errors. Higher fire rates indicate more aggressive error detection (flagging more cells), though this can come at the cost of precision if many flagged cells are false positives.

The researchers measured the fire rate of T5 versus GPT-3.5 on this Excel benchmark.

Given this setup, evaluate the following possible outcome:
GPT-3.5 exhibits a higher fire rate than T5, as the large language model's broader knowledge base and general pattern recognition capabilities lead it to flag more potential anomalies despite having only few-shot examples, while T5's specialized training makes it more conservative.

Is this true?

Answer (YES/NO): NO